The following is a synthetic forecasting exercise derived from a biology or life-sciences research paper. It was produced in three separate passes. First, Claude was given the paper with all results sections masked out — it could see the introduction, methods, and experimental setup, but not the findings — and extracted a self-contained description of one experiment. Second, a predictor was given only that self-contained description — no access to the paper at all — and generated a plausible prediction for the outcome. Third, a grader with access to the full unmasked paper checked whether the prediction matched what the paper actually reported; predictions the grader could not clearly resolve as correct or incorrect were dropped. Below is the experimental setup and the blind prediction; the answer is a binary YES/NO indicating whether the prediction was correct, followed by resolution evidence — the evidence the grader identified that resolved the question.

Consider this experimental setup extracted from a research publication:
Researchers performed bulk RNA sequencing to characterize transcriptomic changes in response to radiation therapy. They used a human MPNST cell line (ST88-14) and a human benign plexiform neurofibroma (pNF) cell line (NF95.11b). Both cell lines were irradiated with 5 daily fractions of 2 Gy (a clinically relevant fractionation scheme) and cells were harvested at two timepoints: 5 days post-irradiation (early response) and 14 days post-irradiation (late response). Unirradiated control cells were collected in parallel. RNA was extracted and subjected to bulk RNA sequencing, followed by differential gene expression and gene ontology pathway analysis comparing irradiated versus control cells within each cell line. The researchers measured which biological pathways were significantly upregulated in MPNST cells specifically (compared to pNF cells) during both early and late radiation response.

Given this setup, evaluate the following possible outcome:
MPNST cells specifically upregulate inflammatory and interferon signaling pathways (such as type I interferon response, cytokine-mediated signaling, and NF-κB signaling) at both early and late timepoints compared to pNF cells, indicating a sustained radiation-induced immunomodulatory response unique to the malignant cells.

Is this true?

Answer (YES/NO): YES